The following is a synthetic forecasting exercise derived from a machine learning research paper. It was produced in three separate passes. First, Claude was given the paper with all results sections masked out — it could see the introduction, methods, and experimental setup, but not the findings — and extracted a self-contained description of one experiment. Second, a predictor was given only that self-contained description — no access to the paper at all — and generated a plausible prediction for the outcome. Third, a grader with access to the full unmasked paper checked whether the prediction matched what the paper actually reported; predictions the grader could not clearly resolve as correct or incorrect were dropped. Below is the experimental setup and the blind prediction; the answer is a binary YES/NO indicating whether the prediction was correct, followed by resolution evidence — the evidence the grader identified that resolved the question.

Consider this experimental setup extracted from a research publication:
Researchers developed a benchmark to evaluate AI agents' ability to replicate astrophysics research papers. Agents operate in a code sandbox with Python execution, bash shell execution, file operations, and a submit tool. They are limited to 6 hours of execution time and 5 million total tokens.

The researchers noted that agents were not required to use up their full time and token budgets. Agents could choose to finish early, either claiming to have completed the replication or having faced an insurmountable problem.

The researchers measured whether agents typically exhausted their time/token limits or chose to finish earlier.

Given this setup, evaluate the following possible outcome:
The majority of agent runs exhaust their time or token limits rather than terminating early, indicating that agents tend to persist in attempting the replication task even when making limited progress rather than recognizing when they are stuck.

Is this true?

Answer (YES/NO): NO